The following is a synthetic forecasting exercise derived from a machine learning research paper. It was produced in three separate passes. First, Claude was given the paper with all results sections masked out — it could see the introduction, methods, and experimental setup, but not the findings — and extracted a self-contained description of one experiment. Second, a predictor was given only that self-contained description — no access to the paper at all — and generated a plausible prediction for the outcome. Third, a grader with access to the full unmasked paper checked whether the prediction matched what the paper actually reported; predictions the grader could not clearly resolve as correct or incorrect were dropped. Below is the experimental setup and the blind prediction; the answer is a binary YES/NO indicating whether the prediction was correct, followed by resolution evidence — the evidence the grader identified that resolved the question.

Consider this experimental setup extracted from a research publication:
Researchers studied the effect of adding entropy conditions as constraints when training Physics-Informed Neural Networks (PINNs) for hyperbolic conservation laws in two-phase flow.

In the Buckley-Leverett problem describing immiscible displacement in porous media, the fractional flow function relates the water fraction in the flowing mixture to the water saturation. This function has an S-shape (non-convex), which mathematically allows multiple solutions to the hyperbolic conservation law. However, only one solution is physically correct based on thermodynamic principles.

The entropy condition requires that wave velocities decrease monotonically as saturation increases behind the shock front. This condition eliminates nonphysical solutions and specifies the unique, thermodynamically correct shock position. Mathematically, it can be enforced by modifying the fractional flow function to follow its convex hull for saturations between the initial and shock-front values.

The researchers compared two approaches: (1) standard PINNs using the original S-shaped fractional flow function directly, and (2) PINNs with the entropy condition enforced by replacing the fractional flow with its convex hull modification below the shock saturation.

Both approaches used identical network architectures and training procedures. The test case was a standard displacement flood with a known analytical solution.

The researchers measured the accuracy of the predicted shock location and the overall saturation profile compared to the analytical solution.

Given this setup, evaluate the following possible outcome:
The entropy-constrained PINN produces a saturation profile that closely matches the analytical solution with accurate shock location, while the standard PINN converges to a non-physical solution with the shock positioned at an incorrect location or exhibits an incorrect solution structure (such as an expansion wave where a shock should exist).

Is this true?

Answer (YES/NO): YES